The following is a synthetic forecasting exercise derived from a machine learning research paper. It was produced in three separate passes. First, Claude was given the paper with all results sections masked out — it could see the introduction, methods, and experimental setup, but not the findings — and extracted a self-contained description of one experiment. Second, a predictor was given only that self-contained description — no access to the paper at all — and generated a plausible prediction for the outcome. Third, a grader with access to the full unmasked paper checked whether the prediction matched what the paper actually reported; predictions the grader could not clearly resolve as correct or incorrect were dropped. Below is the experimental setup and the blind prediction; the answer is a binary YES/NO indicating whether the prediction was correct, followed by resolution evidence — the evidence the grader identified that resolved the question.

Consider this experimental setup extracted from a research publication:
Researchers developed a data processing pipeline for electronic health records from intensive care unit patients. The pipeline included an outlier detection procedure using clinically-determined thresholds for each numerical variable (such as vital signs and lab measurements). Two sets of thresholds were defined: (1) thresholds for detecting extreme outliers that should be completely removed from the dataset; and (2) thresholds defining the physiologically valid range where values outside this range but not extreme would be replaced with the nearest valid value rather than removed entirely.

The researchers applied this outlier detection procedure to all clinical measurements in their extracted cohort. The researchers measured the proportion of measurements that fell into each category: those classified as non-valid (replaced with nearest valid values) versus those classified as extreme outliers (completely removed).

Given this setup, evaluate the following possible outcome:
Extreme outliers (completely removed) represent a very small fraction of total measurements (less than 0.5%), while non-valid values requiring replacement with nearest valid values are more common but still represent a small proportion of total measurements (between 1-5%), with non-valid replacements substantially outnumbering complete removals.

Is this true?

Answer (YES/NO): NO